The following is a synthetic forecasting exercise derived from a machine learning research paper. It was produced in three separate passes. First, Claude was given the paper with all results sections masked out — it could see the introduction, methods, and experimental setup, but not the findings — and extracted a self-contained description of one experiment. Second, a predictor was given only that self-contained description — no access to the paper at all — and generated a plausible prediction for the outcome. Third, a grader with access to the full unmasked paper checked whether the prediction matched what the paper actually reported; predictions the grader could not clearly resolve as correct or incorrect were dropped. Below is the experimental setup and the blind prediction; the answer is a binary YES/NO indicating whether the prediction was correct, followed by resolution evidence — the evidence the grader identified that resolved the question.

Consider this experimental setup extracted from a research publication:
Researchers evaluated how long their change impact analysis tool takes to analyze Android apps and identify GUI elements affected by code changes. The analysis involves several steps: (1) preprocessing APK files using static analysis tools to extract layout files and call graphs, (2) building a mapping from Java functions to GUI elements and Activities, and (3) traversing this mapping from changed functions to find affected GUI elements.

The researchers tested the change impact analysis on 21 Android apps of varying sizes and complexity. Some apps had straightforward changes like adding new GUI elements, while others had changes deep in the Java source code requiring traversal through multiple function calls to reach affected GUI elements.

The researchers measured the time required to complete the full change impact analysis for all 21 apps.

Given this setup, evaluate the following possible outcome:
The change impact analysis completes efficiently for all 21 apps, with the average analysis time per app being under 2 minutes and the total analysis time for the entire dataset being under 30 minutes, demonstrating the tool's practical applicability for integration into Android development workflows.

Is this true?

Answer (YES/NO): YES